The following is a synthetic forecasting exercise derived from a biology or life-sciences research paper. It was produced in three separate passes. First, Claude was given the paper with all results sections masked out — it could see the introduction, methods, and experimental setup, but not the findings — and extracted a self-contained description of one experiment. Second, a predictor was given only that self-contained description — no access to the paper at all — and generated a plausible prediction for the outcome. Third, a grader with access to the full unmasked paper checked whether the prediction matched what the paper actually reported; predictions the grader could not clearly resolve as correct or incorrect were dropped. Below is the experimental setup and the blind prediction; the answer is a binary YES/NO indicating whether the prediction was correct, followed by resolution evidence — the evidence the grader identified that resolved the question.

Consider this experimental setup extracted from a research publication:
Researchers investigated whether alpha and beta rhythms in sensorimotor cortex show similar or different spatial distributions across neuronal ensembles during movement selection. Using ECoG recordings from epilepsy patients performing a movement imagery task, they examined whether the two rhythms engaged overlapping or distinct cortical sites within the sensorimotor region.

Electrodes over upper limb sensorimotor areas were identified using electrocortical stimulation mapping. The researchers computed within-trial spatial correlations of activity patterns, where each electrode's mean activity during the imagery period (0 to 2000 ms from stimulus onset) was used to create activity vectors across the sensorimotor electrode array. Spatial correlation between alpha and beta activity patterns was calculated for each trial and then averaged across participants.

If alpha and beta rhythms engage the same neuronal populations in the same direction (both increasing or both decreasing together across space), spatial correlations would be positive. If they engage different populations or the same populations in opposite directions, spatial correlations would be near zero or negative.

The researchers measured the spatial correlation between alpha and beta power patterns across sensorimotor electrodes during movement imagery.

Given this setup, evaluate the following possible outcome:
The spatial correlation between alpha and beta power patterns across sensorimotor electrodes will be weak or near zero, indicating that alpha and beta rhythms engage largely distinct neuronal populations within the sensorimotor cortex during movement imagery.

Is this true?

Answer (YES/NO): YES